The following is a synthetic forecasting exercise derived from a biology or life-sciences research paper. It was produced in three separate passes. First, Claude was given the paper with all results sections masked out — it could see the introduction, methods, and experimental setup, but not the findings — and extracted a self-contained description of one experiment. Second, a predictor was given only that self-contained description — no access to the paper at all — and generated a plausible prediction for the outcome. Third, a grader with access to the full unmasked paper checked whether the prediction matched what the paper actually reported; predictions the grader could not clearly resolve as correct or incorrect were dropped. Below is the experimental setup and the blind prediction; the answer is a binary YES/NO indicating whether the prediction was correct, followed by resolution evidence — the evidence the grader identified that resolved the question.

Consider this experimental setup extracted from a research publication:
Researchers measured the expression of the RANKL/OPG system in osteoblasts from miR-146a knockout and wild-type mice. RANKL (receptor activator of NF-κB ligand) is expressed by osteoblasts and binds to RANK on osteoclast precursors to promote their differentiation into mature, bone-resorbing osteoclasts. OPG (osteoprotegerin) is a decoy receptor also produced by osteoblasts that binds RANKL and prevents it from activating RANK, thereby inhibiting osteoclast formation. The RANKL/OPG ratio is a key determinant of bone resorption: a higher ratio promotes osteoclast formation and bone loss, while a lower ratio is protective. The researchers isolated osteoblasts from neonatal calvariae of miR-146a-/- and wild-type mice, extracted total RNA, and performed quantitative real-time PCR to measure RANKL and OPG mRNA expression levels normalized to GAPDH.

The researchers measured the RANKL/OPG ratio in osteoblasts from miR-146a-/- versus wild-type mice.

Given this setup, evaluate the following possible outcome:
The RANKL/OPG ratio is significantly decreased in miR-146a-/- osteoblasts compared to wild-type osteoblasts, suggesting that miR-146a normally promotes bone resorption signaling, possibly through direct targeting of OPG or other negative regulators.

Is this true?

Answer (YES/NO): NO